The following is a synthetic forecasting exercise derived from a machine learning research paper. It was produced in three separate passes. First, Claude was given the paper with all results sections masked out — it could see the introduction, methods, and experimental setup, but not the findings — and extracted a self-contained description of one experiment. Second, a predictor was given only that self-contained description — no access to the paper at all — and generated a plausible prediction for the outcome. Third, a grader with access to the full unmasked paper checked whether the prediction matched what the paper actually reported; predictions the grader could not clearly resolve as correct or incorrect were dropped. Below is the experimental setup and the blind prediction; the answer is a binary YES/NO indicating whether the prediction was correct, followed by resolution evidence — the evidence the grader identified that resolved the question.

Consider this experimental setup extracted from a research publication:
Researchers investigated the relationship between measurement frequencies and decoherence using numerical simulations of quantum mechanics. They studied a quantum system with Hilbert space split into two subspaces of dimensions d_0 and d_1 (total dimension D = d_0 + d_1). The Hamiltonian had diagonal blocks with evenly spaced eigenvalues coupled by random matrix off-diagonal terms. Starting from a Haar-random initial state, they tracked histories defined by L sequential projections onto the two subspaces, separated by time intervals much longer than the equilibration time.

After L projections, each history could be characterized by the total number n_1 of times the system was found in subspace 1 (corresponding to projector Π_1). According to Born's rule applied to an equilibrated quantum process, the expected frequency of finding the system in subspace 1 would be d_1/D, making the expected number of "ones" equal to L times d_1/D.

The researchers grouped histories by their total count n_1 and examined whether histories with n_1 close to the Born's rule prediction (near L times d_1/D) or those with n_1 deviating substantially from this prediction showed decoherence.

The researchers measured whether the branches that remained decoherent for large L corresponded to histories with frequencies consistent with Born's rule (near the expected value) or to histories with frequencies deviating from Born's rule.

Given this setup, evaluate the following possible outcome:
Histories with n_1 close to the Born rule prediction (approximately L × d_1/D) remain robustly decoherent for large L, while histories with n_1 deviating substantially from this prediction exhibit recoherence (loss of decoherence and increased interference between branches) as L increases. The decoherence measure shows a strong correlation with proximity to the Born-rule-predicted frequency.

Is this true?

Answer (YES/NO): YES